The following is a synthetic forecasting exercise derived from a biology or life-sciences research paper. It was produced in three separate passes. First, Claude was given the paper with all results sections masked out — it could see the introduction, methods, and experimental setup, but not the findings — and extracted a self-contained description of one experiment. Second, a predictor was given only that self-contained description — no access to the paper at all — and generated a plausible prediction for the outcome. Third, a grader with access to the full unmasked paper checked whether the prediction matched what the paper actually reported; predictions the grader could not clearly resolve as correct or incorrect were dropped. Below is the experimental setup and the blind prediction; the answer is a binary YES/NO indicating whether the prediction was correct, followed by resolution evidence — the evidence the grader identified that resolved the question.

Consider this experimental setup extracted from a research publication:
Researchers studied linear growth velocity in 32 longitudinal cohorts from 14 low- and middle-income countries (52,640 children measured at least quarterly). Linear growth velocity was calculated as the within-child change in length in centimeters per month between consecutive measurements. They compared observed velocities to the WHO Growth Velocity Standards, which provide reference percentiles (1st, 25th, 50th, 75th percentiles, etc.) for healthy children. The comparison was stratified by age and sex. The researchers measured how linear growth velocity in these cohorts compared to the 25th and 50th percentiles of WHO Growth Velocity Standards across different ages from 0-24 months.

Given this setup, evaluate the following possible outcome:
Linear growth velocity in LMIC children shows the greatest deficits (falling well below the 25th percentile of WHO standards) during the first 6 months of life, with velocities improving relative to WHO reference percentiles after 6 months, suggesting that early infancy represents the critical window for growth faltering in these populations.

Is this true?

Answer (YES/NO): NO